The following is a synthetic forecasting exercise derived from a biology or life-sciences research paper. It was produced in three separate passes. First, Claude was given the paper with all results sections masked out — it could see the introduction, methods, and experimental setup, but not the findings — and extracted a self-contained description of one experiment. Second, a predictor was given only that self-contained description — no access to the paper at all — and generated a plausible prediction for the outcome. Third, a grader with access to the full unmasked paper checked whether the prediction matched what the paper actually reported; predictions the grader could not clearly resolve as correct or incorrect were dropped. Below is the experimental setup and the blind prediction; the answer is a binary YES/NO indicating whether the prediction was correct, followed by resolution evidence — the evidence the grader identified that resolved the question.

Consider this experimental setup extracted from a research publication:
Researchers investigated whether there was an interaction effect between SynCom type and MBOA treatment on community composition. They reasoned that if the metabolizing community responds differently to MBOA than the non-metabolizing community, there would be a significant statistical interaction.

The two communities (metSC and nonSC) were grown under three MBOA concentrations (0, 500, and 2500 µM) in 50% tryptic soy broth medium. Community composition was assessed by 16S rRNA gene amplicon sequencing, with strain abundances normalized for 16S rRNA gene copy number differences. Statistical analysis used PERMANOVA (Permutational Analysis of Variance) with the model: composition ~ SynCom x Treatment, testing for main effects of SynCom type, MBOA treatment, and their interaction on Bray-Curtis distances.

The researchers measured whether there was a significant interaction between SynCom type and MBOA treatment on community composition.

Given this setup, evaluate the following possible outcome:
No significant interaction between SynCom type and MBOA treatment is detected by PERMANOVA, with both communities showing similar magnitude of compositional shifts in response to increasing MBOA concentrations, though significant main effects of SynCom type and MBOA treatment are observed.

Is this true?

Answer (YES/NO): NO